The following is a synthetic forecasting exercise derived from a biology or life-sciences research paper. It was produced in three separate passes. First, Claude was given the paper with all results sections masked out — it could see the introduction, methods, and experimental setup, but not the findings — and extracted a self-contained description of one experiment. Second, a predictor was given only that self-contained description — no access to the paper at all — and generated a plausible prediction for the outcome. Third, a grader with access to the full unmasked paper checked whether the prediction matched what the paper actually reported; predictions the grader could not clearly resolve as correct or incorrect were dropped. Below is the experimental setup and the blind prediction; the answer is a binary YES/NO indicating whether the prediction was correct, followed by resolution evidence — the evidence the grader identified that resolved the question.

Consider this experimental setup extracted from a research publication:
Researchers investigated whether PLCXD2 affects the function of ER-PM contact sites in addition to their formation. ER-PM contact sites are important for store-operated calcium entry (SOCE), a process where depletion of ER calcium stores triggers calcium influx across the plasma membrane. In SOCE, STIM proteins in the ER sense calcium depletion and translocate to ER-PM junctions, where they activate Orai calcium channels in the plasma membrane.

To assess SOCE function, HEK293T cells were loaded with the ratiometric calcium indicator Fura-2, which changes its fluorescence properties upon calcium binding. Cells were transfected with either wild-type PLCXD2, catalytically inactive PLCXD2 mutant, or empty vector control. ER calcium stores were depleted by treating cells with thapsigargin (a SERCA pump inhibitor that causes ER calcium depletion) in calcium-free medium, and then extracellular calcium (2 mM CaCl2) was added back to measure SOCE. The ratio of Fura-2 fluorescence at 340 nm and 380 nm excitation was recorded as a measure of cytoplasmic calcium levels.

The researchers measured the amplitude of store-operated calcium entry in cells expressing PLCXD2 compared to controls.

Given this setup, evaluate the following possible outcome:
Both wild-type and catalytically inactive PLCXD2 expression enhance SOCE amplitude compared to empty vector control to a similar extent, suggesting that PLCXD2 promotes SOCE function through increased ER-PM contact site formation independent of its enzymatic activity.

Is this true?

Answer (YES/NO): NO